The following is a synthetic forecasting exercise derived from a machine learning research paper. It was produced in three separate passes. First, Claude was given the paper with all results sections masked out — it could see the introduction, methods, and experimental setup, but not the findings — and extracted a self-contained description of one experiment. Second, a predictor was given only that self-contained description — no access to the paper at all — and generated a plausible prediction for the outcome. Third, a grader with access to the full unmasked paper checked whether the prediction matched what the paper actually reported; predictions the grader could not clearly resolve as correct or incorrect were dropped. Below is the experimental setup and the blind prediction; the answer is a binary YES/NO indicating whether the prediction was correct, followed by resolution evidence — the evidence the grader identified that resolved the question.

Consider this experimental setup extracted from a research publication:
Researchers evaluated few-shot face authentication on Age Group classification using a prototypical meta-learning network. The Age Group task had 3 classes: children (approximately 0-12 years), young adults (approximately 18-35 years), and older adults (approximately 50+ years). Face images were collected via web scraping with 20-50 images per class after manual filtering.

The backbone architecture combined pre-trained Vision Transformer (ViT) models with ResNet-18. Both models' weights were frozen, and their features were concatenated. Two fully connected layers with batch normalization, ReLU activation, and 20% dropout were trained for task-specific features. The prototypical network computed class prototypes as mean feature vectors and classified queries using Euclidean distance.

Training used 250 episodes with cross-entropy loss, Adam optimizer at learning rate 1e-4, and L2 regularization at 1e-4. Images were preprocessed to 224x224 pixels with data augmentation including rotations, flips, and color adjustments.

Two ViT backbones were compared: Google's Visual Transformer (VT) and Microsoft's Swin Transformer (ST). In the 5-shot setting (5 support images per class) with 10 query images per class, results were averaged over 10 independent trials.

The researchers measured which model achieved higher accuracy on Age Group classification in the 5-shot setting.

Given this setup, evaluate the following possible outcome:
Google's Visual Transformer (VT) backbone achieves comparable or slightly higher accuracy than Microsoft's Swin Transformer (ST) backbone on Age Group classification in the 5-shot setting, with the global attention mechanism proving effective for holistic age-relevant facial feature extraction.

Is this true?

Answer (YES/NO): YES